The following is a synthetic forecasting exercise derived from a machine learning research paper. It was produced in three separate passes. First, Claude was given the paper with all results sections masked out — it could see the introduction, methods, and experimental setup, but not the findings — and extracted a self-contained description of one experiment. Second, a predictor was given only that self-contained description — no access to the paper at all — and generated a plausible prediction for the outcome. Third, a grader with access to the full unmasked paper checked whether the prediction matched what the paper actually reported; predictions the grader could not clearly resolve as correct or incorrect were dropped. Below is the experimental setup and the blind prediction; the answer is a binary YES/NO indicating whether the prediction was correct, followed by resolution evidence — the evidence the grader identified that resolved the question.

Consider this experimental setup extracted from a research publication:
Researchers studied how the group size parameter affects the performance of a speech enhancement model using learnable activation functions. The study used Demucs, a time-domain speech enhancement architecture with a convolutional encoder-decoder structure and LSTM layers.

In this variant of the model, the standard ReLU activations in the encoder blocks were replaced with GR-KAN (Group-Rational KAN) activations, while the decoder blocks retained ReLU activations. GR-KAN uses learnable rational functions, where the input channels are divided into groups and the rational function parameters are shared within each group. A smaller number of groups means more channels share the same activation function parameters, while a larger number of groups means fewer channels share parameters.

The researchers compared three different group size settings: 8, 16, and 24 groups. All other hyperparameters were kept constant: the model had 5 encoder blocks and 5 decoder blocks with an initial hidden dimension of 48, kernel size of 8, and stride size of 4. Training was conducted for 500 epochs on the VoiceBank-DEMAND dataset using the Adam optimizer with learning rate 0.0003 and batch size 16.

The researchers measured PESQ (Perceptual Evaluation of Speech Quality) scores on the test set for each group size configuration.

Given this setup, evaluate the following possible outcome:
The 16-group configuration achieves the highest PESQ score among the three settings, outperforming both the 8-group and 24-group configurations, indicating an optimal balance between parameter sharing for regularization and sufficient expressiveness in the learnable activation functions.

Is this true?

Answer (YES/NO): NO